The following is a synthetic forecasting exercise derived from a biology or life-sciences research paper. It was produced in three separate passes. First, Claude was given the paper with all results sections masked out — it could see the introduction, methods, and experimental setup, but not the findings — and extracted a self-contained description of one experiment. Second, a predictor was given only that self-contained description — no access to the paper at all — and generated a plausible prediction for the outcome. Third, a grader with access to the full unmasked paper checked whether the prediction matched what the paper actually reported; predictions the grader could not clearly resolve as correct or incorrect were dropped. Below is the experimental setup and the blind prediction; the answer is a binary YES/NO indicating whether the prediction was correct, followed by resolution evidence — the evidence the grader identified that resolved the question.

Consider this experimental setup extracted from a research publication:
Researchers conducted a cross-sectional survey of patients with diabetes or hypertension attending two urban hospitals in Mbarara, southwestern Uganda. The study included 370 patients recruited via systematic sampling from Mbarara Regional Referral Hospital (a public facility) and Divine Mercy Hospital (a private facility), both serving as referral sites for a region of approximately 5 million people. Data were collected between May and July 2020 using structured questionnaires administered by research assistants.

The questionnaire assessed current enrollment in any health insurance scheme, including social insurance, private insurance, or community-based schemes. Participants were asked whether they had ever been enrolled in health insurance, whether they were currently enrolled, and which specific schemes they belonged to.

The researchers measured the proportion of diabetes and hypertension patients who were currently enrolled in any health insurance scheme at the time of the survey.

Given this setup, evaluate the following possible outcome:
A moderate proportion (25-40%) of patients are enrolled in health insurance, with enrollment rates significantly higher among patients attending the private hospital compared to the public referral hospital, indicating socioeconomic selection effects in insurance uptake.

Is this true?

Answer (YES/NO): NO